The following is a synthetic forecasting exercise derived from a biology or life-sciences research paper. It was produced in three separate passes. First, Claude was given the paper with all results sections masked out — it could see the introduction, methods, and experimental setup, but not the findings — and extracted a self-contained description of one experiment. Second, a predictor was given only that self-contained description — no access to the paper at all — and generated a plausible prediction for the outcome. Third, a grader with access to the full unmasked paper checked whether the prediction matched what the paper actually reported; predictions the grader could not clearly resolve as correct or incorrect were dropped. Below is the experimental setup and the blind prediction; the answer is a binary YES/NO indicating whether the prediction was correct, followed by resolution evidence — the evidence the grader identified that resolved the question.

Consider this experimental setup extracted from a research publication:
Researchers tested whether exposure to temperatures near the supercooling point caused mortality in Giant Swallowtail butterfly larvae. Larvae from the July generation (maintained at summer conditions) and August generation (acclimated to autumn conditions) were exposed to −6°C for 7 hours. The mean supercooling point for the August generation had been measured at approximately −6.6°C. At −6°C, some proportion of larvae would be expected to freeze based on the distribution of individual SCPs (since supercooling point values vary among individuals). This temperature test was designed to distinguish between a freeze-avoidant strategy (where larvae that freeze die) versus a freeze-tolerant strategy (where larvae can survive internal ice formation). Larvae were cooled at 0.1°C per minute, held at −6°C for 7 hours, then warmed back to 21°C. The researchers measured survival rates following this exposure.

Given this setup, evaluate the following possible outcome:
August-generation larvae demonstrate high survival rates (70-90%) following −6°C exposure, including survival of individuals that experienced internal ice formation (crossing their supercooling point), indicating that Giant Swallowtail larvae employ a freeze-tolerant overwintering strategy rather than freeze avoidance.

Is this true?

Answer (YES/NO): NO